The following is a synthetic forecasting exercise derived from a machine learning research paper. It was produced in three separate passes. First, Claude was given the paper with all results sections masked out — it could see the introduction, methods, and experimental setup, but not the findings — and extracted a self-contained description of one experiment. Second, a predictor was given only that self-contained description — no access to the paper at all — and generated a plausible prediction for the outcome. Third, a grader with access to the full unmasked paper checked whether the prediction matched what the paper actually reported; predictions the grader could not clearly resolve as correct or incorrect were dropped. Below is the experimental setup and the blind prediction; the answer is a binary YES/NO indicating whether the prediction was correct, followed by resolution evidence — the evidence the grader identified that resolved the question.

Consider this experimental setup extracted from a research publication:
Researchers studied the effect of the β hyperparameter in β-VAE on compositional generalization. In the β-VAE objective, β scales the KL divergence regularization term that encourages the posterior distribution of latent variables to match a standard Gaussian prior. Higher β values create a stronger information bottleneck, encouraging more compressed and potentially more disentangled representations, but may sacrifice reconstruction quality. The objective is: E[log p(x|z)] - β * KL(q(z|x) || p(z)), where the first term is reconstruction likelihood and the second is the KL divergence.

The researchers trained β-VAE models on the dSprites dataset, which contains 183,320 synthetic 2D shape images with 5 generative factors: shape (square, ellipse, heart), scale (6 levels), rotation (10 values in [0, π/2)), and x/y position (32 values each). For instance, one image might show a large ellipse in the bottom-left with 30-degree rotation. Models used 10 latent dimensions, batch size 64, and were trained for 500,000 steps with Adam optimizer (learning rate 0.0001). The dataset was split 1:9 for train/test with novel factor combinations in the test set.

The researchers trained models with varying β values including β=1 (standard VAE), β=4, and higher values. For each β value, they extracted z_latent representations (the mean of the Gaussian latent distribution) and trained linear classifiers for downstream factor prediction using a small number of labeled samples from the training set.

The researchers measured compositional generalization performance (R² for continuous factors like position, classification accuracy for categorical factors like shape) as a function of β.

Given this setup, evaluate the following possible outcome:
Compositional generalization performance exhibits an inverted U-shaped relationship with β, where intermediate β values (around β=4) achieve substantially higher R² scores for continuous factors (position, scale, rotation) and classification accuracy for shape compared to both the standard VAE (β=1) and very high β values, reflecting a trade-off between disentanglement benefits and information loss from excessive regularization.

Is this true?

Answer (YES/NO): NO